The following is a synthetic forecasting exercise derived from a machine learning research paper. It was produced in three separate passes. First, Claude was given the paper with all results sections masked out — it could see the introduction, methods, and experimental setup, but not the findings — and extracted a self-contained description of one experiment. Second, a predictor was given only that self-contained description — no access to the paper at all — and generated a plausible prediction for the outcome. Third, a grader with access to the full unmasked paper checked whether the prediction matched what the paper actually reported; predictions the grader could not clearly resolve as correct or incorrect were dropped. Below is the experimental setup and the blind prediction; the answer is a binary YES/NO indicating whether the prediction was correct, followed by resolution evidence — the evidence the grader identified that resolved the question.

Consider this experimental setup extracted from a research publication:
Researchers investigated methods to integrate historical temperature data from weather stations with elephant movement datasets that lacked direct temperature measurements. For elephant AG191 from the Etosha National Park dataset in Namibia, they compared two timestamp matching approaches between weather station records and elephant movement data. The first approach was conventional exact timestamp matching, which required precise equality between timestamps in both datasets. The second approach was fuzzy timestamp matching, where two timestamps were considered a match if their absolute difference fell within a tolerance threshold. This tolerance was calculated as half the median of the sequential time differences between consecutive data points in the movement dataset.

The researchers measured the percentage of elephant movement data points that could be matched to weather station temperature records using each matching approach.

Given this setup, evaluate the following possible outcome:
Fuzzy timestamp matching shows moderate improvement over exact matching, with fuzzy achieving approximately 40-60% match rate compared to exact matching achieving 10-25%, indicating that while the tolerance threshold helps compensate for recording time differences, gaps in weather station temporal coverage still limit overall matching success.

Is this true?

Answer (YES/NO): NO